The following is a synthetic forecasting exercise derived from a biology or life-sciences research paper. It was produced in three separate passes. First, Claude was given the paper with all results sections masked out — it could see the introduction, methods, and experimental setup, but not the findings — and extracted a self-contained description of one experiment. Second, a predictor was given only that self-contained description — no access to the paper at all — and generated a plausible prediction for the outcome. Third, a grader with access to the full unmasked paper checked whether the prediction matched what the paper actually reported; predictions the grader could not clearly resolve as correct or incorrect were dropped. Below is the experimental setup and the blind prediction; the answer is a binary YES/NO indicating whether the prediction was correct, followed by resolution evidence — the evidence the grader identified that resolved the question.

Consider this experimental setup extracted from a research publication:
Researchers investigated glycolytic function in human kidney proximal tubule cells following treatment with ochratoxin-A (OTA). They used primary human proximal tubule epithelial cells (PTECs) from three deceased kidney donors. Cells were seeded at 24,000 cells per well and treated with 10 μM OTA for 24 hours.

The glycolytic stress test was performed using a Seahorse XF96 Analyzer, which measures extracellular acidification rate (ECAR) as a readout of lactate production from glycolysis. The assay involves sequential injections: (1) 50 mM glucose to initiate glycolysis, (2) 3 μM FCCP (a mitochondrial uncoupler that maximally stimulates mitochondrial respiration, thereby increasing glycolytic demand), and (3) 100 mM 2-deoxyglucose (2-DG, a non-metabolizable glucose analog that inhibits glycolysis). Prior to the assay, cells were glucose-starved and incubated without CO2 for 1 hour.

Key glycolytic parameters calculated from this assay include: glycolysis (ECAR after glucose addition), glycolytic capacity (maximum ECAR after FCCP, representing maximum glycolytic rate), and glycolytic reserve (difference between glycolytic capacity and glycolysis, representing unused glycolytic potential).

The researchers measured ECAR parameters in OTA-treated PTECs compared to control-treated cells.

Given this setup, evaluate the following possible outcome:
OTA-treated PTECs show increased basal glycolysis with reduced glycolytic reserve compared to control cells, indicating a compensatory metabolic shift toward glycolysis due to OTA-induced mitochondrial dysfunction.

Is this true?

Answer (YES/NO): NO